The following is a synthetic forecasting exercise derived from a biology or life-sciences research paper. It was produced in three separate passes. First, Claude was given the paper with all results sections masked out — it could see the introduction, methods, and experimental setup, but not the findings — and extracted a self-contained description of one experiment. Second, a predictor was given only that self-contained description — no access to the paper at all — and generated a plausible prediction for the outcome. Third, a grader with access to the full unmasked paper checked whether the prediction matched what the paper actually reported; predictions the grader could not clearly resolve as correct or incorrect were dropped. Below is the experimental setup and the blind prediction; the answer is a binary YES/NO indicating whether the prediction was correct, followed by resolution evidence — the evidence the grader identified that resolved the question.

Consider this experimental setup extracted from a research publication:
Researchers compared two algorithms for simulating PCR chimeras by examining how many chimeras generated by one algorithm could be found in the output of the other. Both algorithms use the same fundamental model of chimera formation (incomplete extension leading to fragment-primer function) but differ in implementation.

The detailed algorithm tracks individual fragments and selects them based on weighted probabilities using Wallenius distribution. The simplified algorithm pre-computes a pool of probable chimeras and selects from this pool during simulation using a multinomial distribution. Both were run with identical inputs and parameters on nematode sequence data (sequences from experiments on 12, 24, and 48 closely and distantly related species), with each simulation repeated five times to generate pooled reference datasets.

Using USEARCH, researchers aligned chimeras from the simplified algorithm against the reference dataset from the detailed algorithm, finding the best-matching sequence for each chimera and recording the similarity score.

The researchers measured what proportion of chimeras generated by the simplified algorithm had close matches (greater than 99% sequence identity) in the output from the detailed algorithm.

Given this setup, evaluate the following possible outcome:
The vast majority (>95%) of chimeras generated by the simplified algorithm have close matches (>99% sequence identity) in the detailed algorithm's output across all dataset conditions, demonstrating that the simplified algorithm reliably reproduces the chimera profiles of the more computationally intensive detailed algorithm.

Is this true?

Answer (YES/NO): NO